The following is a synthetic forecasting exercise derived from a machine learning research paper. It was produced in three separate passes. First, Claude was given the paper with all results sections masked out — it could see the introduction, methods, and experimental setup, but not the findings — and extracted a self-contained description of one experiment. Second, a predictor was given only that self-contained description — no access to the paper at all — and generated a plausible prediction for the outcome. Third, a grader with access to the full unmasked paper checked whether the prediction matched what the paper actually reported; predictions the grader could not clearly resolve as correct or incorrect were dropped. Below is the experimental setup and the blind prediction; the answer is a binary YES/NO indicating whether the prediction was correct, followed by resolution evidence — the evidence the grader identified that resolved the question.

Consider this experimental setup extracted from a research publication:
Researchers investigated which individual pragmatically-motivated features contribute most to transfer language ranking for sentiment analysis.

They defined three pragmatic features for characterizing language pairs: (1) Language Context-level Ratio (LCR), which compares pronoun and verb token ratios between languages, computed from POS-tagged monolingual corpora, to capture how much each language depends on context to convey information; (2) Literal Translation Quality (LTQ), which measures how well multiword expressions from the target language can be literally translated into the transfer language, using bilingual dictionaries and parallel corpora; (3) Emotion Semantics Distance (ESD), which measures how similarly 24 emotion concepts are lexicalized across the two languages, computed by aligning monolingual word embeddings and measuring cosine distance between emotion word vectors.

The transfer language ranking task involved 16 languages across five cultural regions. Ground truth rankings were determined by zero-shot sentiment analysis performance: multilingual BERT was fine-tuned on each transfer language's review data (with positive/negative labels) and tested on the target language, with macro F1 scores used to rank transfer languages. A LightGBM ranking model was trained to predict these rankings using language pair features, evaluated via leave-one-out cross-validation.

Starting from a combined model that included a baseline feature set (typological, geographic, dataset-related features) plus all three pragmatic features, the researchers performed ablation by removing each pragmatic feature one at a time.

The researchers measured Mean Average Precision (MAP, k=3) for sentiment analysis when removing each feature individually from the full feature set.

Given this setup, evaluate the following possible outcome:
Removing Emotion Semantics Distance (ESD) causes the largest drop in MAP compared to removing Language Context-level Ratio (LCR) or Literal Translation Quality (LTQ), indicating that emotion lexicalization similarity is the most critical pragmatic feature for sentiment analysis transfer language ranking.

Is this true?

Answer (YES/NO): NO